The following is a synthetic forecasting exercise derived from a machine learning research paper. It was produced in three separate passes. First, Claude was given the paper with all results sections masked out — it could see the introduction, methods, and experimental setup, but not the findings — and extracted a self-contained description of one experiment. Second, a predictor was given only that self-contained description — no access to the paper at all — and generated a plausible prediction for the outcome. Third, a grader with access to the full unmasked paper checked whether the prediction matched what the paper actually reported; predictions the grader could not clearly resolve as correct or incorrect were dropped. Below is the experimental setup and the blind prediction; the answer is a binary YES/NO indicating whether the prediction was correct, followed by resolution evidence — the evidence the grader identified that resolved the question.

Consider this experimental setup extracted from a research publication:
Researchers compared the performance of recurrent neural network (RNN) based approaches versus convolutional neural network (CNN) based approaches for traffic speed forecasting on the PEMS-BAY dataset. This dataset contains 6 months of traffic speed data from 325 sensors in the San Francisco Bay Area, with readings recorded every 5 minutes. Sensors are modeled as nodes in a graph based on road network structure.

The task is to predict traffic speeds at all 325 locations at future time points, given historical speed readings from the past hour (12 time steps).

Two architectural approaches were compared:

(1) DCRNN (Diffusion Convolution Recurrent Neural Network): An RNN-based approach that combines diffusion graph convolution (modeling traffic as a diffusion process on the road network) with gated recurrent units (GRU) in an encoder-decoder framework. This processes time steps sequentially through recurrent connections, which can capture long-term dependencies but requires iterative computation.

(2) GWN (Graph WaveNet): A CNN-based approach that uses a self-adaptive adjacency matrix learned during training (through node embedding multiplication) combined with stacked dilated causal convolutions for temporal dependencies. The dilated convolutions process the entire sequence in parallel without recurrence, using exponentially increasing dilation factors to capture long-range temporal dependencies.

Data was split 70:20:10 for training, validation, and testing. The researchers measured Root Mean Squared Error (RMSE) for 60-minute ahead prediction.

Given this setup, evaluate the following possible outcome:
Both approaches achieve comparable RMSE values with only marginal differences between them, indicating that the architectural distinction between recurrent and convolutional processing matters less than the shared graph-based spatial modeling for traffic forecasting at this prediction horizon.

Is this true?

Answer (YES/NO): NO